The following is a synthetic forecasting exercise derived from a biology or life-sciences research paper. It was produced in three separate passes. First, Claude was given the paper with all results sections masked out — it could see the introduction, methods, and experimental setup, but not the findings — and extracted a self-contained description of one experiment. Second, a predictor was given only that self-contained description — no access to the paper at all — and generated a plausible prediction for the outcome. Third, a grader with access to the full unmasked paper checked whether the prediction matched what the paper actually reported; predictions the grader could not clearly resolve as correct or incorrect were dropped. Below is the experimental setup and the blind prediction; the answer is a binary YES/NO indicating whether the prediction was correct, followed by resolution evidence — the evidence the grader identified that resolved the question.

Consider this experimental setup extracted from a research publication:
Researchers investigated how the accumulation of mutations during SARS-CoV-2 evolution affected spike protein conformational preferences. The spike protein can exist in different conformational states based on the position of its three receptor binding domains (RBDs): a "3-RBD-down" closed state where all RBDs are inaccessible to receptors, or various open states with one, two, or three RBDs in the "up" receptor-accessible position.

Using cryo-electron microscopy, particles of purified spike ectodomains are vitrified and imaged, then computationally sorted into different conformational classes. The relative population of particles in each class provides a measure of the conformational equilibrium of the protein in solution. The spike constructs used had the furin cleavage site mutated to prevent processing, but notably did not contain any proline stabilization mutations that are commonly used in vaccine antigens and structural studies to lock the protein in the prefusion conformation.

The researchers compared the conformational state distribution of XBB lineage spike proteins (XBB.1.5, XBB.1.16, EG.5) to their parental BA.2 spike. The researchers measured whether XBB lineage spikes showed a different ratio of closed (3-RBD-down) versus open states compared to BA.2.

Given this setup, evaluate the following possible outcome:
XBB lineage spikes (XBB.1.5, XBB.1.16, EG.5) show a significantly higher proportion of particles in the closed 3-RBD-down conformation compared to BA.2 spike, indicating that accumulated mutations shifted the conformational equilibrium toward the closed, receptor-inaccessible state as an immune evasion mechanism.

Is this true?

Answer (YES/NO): YES